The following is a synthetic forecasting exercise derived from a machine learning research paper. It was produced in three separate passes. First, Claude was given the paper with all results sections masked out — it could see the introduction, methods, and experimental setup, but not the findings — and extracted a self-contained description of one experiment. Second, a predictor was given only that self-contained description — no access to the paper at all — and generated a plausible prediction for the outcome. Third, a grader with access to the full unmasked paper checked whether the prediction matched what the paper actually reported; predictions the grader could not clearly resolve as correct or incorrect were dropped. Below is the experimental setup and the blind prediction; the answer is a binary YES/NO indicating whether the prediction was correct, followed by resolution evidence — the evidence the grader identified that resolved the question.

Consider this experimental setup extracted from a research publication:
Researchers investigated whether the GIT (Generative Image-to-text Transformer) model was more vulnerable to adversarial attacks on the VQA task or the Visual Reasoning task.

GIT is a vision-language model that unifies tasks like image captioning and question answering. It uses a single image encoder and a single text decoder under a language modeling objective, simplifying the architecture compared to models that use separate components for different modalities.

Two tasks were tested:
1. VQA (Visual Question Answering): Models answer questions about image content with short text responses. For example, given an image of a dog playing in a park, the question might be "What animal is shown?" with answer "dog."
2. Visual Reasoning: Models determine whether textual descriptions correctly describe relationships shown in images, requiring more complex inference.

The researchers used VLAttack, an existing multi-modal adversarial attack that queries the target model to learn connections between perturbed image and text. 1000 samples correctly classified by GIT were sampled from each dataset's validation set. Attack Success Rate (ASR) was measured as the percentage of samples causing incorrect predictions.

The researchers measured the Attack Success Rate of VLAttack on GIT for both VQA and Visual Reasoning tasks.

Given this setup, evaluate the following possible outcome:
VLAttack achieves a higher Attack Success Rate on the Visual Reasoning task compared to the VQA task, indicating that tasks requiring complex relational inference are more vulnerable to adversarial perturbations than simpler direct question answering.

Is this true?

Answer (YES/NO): NO